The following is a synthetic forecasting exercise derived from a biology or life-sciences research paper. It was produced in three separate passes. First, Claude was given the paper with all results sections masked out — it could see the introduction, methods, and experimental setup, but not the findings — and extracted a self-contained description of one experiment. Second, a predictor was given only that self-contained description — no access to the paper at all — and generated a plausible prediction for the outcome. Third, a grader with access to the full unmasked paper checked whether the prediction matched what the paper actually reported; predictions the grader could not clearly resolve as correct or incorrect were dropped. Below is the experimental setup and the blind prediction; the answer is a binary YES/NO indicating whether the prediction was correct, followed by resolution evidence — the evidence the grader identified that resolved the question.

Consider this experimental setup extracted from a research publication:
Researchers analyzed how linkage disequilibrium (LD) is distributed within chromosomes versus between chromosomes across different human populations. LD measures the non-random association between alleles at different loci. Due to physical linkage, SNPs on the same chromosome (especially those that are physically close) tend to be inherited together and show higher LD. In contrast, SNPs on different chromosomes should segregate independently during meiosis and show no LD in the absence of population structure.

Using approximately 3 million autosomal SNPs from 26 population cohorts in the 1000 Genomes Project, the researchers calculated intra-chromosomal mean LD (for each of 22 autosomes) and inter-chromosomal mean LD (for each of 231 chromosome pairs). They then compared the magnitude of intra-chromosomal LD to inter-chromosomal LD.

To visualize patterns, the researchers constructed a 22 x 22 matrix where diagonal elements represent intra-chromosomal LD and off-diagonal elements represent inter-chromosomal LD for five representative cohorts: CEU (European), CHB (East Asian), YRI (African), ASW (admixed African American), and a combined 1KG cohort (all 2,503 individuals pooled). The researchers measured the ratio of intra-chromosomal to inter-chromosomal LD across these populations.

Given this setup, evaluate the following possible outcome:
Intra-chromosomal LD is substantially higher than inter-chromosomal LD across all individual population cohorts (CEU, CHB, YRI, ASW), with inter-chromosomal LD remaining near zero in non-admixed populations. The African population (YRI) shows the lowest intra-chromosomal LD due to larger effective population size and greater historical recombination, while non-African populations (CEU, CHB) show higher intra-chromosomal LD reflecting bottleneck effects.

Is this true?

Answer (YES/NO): NO